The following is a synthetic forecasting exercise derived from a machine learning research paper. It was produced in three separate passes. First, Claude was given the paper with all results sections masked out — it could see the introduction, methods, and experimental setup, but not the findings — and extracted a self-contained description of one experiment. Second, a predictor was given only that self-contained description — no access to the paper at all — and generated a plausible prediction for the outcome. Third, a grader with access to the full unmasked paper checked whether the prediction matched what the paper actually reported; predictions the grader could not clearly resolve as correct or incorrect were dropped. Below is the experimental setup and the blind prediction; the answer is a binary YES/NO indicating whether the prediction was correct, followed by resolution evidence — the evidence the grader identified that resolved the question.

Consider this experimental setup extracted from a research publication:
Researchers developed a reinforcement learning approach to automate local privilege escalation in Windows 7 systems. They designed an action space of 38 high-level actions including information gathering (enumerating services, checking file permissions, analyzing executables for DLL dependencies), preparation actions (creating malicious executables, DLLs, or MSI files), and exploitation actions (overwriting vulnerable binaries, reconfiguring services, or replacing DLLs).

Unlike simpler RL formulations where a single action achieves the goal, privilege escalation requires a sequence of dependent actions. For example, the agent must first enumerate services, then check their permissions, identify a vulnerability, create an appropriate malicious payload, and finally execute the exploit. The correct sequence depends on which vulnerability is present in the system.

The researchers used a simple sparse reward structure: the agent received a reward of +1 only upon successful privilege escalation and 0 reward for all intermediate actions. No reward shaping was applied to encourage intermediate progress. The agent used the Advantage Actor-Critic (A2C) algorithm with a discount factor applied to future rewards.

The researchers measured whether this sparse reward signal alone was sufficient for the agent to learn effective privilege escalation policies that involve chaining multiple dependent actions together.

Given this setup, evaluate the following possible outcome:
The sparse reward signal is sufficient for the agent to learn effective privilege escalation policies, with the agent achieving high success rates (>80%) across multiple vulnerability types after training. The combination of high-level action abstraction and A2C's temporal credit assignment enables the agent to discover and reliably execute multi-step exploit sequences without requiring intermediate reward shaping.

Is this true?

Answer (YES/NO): YES